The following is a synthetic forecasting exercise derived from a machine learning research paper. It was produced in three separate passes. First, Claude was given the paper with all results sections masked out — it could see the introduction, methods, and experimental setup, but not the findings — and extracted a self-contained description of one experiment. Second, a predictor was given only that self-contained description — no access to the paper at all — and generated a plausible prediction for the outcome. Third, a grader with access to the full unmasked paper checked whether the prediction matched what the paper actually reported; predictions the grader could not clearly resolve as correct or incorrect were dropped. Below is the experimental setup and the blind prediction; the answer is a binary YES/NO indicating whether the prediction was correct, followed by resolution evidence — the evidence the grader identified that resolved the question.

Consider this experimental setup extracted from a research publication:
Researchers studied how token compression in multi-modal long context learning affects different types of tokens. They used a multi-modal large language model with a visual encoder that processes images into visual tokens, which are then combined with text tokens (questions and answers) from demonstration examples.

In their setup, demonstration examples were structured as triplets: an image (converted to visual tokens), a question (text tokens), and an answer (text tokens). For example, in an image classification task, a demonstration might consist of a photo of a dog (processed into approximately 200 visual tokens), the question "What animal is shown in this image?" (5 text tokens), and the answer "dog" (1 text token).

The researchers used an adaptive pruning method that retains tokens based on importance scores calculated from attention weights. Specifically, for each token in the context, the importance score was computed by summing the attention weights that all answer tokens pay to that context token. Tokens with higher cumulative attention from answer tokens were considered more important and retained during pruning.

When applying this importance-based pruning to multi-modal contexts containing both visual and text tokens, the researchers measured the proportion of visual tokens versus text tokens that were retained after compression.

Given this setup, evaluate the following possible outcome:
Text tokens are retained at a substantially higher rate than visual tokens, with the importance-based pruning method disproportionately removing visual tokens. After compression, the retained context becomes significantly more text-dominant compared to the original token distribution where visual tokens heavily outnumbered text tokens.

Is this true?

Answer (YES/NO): YES